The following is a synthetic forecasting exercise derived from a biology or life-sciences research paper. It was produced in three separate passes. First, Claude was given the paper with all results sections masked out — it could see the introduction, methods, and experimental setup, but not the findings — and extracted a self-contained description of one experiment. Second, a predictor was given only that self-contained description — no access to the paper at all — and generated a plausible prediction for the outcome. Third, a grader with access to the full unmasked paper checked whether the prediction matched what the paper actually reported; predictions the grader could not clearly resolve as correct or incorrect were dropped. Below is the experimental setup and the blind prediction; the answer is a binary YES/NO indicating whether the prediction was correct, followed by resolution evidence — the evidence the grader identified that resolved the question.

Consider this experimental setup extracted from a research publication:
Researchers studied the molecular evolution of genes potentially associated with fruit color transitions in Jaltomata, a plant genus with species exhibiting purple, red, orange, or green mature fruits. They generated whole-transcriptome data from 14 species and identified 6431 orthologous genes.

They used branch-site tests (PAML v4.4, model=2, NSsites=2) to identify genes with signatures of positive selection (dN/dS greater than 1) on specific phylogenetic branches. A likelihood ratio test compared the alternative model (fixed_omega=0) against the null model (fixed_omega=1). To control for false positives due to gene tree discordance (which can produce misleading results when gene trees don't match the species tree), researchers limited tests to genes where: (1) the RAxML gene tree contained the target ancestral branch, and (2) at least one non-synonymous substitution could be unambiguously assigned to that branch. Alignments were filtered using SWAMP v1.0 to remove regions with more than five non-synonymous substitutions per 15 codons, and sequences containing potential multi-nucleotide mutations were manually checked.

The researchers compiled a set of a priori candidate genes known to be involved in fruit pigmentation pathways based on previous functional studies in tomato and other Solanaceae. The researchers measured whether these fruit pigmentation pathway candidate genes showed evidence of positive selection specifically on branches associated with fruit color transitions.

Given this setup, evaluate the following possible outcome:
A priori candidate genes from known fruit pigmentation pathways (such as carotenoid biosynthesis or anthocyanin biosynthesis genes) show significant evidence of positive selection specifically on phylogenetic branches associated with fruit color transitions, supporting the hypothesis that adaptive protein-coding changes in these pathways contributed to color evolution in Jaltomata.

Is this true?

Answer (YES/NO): YES